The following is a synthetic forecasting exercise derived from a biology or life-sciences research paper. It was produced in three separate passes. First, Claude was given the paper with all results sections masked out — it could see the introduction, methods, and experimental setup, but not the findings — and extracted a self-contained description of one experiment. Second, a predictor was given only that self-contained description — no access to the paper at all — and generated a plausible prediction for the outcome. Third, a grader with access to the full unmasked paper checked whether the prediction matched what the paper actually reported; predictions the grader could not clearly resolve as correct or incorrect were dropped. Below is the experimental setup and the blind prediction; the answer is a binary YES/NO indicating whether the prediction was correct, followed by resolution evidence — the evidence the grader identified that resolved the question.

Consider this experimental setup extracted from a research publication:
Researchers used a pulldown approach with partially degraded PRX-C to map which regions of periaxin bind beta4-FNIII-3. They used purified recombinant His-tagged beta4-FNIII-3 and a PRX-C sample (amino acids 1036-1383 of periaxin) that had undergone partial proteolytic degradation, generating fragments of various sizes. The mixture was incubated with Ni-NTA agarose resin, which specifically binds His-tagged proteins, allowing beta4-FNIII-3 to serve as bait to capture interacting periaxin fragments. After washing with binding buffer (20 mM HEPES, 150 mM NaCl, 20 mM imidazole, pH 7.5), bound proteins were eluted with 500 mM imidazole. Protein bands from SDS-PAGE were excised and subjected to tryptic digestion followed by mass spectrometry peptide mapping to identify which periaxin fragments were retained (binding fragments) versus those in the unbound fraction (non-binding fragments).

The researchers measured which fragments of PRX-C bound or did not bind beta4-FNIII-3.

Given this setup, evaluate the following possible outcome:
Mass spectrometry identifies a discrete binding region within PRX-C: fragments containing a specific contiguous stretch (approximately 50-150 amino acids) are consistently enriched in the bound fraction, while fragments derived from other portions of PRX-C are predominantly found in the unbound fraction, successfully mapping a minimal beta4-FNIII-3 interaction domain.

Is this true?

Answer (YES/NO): NO